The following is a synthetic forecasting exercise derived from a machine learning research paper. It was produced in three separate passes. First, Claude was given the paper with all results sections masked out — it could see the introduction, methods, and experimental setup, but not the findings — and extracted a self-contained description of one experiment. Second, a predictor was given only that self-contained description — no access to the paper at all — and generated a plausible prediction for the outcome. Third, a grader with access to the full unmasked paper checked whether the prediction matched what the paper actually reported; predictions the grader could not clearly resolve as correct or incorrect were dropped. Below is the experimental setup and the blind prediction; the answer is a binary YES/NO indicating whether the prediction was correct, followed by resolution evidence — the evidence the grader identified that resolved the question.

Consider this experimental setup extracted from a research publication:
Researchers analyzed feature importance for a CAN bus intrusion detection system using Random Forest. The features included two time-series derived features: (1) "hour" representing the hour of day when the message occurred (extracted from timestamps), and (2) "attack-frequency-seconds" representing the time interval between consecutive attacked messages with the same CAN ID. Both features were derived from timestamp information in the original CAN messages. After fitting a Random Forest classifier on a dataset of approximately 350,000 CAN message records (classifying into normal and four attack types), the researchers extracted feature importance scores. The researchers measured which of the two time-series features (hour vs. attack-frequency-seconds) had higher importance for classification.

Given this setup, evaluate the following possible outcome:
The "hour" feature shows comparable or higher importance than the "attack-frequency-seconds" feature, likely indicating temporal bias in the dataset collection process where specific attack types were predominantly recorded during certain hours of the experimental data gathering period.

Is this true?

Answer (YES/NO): YES